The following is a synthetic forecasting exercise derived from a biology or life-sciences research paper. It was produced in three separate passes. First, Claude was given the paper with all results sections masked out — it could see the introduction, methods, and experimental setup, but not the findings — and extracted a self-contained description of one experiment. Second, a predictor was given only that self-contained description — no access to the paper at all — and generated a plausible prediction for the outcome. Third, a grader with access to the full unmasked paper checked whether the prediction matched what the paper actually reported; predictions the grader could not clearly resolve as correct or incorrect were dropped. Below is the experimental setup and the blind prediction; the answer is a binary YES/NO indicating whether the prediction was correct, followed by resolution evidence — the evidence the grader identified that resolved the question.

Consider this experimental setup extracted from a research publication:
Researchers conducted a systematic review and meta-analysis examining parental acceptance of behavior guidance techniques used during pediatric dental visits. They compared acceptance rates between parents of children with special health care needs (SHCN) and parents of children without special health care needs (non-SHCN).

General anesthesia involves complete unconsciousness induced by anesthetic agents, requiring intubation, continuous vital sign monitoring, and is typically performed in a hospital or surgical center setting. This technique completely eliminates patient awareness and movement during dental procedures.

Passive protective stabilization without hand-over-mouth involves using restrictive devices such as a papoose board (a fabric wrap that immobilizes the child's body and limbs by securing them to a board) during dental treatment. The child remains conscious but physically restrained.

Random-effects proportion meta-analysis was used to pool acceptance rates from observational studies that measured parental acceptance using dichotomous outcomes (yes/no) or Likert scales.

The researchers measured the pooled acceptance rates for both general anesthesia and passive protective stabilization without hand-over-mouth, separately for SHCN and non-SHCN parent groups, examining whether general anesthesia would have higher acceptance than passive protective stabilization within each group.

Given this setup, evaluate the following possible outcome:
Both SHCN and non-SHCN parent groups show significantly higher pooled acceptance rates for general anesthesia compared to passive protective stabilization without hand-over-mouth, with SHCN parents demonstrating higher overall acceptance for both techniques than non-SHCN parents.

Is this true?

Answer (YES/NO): NO